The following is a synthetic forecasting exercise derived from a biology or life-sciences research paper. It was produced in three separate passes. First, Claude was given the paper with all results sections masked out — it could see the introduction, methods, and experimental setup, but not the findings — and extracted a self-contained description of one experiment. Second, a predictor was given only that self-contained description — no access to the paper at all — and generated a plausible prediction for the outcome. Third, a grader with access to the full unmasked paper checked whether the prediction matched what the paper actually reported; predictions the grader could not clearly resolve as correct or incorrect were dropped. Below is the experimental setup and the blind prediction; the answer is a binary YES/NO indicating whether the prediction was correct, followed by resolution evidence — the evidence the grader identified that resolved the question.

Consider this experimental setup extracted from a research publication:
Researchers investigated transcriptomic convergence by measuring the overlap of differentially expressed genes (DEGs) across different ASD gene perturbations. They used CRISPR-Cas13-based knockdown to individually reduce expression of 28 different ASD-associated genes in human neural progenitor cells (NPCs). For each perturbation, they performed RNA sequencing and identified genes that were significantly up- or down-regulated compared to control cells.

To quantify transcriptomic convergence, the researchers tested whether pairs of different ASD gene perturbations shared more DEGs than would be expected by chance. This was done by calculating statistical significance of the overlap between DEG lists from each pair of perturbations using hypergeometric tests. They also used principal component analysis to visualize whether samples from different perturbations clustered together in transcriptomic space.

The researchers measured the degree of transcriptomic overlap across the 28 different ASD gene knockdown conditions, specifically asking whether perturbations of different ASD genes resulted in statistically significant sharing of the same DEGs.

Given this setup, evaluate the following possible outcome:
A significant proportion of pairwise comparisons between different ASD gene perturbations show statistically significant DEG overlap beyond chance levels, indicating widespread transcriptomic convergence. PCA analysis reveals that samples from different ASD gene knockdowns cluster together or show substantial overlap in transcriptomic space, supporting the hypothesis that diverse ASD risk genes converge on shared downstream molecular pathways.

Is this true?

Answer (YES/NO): YES